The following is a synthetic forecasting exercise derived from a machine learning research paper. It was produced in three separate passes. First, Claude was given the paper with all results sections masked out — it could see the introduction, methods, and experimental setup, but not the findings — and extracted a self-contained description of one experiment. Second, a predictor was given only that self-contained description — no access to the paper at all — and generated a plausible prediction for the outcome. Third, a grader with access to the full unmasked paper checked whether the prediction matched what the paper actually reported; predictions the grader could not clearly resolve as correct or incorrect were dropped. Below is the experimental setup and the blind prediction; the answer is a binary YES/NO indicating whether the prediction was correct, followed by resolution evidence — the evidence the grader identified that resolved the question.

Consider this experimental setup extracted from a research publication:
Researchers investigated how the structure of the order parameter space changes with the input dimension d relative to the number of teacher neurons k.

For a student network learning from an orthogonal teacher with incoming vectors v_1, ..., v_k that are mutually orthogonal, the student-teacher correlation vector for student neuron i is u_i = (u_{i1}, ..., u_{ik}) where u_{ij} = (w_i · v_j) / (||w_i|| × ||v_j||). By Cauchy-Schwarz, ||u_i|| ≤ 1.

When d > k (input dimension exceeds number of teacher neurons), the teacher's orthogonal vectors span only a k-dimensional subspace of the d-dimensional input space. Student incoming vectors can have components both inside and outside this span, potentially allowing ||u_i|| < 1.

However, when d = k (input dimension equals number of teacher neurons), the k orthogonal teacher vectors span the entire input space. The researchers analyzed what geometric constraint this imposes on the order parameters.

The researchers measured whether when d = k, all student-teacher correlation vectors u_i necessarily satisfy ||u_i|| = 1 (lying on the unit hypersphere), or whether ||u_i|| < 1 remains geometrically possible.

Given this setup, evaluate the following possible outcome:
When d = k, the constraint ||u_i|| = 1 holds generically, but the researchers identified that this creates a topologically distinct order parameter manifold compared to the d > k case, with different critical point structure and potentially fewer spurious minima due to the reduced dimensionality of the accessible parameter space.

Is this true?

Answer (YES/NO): NO